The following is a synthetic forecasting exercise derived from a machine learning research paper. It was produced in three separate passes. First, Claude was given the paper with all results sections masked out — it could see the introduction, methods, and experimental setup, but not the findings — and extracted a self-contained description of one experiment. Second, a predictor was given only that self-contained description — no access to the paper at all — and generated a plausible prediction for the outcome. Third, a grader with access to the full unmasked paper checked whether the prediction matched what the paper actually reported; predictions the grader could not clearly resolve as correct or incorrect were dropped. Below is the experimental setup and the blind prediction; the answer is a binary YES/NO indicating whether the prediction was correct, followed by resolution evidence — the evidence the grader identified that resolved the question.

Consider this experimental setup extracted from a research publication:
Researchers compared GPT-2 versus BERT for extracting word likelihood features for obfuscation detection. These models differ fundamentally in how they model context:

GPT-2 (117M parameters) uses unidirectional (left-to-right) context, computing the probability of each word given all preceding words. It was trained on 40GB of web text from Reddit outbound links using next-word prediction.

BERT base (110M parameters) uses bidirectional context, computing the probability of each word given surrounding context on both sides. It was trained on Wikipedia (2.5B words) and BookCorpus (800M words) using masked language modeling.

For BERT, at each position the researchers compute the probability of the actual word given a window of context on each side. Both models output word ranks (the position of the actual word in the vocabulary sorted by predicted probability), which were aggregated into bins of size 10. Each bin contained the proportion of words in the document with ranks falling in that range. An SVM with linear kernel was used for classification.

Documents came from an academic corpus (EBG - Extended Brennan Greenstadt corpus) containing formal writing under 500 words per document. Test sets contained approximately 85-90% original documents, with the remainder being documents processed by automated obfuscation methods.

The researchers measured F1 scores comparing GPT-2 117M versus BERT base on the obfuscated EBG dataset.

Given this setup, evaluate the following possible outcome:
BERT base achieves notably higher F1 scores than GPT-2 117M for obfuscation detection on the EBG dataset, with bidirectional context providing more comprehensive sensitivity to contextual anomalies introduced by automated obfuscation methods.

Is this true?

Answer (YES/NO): NO